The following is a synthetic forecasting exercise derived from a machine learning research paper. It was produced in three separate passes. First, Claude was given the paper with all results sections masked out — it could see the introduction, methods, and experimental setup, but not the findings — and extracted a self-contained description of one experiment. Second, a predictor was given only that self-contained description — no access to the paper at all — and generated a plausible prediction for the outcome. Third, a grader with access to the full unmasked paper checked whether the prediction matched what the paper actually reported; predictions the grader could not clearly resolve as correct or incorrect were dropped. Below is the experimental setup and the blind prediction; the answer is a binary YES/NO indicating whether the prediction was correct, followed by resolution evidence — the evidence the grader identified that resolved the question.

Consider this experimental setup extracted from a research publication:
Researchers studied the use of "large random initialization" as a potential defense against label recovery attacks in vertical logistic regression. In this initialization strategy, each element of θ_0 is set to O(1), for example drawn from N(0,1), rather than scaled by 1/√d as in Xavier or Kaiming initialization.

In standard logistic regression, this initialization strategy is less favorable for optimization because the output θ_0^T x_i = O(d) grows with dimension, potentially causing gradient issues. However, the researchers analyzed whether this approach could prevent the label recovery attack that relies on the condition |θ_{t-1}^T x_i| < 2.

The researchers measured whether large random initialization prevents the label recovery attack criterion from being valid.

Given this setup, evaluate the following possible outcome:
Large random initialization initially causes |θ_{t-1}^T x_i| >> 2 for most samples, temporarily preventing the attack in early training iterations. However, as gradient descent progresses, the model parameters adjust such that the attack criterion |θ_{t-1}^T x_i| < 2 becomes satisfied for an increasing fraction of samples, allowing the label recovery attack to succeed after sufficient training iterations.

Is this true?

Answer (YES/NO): NO